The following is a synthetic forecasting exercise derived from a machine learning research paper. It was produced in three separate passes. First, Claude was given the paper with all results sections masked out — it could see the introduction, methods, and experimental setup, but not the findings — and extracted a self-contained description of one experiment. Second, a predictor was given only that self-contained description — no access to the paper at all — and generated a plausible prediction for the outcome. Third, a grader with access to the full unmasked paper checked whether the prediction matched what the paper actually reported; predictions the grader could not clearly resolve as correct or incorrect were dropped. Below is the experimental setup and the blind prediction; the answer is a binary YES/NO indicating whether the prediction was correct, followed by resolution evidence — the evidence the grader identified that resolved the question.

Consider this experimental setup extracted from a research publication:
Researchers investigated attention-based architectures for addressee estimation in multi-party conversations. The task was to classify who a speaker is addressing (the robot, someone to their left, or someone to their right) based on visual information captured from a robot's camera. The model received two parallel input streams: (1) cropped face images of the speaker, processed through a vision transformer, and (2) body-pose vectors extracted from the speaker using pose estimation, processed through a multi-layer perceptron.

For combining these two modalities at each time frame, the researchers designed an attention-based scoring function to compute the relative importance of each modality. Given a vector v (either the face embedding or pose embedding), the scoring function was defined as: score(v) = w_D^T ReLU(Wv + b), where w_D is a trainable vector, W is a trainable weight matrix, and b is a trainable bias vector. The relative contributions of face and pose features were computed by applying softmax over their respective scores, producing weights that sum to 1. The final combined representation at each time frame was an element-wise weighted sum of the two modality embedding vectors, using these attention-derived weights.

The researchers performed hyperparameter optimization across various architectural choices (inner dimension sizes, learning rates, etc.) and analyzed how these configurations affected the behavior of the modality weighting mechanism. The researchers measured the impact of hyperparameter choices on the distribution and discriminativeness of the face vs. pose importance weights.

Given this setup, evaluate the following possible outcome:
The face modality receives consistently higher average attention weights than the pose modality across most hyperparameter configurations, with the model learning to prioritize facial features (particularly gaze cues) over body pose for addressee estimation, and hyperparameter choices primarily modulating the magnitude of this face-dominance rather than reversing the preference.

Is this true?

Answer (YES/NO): NO